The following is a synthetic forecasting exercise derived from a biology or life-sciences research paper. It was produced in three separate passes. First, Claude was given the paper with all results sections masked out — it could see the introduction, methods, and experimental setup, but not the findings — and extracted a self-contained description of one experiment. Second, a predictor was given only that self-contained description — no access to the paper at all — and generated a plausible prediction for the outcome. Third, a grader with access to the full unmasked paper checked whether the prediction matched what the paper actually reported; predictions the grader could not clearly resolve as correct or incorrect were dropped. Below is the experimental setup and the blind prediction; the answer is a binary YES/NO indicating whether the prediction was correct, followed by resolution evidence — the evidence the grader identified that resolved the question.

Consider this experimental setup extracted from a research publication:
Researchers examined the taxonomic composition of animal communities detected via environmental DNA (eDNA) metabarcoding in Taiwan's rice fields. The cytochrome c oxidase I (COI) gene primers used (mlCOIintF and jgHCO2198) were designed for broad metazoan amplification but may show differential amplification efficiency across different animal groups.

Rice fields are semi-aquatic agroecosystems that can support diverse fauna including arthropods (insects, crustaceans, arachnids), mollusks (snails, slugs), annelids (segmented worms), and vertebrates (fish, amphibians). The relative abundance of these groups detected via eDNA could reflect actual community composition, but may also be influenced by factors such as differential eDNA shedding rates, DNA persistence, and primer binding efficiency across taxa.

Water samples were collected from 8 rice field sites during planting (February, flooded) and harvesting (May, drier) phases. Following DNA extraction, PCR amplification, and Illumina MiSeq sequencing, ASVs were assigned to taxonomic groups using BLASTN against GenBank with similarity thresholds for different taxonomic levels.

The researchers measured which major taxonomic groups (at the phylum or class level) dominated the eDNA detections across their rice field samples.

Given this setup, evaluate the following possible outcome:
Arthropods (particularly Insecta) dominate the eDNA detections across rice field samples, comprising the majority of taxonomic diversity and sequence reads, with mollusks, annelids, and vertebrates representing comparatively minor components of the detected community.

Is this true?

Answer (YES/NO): YES